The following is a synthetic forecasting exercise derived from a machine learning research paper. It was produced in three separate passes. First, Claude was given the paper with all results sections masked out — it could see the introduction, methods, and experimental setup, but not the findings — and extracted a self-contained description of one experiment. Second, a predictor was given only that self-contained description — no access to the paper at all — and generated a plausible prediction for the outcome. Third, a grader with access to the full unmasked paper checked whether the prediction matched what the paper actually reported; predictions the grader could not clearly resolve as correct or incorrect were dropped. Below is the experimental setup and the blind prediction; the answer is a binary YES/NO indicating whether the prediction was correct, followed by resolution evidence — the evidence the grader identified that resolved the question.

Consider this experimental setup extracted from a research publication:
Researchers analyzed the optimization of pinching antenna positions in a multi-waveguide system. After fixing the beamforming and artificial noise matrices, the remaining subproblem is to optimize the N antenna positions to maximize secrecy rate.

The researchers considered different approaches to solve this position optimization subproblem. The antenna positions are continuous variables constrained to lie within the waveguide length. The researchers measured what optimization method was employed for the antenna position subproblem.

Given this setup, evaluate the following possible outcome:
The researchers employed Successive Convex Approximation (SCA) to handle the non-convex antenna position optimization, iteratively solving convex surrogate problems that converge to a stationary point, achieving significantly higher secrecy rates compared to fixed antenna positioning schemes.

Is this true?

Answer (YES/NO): NO